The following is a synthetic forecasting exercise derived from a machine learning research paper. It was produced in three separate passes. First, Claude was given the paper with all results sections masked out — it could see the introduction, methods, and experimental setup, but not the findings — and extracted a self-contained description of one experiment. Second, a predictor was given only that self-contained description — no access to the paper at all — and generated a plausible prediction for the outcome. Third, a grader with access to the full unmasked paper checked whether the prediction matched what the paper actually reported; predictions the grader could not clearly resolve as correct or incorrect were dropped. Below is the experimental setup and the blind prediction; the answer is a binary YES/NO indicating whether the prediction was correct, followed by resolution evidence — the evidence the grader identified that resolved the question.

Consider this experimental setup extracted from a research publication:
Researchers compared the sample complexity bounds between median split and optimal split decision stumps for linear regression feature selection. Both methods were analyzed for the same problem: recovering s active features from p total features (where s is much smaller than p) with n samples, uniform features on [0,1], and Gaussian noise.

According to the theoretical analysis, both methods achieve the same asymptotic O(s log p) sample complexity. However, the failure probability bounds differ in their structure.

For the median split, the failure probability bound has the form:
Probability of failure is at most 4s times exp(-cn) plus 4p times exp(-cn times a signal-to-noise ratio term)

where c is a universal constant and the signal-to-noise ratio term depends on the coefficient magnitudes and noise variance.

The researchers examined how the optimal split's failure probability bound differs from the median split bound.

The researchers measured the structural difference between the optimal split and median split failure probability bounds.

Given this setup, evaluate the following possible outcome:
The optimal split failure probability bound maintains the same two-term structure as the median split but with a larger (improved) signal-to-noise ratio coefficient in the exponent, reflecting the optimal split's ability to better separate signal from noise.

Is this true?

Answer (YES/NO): NO